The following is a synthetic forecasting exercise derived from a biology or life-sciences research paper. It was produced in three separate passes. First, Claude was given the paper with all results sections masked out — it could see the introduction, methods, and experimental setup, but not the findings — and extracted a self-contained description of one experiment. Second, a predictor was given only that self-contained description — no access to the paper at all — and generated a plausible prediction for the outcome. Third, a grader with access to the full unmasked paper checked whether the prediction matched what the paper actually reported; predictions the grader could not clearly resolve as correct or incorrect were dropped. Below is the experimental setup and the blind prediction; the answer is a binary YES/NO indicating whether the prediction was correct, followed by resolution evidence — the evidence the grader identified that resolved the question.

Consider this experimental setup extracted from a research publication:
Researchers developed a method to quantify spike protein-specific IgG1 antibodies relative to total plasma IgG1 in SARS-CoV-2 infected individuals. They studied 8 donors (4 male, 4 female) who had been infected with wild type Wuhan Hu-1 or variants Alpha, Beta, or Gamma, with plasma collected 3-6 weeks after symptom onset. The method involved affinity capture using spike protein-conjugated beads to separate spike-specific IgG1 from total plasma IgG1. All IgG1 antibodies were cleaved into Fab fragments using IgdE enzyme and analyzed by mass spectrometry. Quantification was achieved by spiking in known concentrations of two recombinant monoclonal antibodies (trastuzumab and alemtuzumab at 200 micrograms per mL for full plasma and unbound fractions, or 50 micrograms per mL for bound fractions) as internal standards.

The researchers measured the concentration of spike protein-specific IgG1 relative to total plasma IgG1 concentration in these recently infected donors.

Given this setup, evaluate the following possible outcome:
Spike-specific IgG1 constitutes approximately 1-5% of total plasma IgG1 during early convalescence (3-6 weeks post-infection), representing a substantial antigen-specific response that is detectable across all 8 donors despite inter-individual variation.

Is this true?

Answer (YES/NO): NO